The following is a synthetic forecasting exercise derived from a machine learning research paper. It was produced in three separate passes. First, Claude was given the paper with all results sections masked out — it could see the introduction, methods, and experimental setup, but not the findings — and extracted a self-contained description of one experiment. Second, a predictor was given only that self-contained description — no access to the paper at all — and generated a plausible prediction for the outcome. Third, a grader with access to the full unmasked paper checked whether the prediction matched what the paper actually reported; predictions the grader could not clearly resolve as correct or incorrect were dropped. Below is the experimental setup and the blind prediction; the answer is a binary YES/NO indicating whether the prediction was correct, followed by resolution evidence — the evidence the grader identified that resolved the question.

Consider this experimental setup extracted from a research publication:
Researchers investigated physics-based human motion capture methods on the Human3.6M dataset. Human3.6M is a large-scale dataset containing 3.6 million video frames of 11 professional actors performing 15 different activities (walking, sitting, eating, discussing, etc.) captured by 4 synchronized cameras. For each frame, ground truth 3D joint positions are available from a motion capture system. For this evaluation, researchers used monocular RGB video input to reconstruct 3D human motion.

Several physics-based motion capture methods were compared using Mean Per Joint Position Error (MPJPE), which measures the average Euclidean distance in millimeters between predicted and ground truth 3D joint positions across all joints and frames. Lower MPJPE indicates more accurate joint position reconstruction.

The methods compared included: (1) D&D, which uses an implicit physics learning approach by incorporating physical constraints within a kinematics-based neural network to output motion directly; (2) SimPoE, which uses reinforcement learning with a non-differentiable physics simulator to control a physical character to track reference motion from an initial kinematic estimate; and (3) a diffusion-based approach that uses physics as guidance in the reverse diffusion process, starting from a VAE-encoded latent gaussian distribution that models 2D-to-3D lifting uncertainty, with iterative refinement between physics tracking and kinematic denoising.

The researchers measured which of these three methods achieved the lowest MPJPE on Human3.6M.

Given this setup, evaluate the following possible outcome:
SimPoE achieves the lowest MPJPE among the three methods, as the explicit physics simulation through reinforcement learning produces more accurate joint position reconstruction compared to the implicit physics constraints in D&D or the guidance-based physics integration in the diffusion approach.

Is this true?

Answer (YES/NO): NO